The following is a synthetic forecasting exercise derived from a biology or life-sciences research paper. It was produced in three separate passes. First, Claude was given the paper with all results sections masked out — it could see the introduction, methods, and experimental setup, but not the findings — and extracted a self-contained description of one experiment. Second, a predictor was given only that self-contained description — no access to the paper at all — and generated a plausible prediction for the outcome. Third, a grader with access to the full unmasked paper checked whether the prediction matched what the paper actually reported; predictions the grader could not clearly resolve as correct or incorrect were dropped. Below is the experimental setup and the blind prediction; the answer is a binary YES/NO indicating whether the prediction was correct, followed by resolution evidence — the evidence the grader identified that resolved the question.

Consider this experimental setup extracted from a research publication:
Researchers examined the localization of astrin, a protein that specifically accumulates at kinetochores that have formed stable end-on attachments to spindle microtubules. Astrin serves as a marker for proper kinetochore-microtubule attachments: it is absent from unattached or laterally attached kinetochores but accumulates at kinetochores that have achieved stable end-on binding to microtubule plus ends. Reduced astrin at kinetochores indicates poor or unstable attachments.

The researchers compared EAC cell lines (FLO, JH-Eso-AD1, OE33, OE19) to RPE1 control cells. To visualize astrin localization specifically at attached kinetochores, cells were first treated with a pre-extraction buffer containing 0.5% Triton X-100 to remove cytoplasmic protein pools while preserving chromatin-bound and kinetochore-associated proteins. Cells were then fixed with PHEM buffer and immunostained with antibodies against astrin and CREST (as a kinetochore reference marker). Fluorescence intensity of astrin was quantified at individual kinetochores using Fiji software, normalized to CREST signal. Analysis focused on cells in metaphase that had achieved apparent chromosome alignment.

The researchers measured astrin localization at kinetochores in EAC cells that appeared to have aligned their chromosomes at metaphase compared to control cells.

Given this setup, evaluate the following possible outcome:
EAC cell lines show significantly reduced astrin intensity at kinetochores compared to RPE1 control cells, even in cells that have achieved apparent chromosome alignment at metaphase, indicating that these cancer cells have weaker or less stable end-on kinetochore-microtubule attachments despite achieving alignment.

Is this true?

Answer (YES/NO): NO